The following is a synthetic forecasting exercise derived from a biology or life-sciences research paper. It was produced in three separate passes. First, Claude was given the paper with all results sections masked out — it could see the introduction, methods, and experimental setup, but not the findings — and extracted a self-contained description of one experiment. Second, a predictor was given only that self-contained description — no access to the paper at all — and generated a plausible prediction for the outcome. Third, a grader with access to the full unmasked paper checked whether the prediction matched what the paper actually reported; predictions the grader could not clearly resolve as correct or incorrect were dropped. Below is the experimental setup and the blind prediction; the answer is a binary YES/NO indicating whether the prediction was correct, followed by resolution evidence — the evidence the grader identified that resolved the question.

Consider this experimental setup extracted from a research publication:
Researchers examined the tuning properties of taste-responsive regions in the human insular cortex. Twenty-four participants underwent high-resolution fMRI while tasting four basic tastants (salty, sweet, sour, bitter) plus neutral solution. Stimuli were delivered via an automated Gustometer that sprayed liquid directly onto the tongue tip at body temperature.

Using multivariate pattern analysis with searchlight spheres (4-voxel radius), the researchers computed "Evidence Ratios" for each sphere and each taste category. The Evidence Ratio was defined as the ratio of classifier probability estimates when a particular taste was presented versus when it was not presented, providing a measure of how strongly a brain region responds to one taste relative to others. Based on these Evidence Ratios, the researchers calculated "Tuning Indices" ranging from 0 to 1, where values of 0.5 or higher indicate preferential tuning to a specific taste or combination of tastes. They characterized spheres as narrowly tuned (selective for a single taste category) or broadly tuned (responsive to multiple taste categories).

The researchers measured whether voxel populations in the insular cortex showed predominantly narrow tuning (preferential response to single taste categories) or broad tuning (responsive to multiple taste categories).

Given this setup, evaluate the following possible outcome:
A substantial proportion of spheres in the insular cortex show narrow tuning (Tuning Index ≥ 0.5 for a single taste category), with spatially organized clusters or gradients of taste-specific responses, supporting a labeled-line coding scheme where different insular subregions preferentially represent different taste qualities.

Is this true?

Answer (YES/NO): NO